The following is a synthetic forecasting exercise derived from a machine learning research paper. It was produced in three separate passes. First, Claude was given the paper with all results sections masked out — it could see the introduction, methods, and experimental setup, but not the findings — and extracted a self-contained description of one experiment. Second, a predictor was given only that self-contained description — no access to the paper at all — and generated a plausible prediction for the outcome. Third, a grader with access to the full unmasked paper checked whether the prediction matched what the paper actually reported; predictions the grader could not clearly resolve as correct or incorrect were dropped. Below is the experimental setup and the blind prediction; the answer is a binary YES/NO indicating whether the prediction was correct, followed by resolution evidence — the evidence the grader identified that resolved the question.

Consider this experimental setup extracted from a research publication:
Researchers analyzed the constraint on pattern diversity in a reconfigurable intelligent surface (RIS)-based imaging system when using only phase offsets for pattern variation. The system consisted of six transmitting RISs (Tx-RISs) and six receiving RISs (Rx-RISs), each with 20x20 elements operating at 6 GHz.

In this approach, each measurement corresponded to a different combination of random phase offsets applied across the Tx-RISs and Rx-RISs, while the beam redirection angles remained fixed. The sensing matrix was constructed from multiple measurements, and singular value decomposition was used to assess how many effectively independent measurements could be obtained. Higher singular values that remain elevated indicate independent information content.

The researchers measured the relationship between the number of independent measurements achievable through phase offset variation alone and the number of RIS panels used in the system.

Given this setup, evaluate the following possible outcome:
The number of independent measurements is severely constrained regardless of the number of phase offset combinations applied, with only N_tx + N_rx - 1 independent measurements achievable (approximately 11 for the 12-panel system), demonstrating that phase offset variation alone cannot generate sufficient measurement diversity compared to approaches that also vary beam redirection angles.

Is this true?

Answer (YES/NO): NO